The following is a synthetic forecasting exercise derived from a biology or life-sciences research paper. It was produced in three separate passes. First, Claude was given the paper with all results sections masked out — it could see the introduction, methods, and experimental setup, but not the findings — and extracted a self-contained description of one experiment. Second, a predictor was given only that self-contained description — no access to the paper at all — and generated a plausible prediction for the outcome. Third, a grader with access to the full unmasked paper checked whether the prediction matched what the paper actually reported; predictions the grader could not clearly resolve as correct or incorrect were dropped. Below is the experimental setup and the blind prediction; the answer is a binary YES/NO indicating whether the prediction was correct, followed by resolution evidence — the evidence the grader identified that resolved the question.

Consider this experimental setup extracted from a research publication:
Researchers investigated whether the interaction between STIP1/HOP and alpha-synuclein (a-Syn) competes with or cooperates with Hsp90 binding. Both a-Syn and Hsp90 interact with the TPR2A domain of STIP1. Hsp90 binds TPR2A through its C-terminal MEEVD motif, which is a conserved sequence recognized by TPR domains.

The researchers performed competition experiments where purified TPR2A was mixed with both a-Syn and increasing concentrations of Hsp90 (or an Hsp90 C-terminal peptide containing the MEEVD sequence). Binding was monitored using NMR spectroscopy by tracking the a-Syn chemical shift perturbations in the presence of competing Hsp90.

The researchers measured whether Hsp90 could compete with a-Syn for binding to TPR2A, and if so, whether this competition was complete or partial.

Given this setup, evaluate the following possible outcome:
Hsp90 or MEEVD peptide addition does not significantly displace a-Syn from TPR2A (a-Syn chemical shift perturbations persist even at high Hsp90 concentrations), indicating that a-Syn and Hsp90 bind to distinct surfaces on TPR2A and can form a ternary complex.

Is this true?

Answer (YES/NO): NO